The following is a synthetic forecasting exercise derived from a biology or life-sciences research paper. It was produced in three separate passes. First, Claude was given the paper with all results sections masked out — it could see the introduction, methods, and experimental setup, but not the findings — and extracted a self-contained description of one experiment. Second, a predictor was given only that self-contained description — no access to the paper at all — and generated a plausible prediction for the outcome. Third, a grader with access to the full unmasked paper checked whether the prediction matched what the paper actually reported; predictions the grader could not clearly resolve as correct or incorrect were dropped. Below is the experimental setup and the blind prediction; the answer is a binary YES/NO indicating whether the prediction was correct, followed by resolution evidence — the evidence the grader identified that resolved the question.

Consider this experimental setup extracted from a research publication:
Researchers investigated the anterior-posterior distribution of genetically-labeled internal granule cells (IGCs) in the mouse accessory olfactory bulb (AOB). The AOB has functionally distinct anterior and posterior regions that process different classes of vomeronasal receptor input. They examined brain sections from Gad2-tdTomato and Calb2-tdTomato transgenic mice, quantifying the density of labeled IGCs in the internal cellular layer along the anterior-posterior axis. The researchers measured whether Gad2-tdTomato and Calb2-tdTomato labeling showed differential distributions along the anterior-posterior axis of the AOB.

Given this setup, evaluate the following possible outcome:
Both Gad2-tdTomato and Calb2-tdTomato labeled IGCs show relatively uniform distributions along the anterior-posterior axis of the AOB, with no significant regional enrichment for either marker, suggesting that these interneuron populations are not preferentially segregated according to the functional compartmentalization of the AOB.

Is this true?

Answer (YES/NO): NO